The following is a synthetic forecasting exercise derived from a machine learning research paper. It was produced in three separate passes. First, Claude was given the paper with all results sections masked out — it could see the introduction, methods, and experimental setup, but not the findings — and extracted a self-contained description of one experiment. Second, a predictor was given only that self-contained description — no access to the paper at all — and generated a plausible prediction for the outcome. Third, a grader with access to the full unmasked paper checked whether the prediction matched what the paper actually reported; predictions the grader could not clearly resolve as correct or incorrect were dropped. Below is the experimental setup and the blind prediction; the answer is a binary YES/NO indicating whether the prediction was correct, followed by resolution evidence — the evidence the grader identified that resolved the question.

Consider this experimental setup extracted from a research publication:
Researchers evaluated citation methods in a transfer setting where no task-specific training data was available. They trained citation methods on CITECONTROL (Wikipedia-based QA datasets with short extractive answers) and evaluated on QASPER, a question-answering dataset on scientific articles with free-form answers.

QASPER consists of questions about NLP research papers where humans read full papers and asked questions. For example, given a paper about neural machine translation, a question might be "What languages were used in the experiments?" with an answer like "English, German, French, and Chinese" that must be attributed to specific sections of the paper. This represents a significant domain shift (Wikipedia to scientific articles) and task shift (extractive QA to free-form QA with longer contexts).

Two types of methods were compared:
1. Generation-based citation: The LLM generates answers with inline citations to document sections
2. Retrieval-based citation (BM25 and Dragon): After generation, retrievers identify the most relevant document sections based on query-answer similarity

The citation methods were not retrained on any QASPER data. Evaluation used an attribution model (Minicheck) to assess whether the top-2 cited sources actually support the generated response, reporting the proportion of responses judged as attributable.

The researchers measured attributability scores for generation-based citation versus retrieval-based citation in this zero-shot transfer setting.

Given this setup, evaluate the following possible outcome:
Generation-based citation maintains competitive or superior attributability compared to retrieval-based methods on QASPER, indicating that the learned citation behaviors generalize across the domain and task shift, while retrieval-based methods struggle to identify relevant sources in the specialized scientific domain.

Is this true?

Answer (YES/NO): NO